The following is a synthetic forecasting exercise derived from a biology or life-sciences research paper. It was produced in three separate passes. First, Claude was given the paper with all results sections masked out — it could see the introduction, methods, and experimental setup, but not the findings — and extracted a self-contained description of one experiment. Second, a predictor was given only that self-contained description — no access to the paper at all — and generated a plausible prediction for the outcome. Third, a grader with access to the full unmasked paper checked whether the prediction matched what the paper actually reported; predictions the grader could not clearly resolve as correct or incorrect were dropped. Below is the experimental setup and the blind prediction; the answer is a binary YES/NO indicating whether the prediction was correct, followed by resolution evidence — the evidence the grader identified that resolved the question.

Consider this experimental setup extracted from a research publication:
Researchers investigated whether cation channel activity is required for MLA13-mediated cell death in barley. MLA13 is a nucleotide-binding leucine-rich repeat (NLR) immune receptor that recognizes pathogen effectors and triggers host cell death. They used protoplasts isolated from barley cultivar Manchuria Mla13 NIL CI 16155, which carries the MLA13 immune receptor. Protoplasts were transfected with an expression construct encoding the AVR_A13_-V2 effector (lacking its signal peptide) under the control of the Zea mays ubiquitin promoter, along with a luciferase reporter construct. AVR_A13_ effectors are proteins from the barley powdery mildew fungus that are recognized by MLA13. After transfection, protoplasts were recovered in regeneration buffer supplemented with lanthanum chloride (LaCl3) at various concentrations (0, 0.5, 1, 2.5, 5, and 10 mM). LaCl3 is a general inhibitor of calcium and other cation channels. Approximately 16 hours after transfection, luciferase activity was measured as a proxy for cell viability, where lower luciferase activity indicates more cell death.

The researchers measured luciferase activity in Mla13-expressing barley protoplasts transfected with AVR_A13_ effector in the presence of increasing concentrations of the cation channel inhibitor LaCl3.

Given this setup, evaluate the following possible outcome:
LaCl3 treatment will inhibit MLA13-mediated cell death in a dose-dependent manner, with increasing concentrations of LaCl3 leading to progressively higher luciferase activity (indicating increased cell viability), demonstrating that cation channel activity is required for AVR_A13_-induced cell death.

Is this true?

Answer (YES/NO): YES